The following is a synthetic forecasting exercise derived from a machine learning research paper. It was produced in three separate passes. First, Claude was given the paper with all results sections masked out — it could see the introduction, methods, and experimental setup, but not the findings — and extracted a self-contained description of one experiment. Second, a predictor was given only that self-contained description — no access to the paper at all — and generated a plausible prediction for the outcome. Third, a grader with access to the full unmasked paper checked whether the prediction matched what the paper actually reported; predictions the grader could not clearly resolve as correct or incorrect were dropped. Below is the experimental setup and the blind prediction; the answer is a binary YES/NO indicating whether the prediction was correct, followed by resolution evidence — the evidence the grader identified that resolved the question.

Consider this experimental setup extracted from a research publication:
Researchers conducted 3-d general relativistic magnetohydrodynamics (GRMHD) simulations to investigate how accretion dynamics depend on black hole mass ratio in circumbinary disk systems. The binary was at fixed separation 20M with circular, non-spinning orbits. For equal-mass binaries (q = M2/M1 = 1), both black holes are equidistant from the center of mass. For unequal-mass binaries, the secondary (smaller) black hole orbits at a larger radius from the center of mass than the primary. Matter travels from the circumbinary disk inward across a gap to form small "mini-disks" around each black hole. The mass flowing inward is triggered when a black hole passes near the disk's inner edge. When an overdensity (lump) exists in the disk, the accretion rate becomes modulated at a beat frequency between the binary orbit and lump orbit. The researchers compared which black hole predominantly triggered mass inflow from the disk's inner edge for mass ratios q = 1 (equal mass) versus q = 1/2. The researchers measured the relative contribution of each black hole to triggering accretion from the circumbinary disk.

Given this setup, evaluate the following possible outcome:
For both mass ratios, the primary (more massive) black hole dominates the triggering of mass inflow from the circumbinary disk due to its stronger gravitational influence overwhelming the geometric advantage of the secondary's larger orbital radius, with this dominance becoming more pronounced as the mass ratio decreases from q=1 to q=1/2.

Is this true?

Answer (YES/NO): NO